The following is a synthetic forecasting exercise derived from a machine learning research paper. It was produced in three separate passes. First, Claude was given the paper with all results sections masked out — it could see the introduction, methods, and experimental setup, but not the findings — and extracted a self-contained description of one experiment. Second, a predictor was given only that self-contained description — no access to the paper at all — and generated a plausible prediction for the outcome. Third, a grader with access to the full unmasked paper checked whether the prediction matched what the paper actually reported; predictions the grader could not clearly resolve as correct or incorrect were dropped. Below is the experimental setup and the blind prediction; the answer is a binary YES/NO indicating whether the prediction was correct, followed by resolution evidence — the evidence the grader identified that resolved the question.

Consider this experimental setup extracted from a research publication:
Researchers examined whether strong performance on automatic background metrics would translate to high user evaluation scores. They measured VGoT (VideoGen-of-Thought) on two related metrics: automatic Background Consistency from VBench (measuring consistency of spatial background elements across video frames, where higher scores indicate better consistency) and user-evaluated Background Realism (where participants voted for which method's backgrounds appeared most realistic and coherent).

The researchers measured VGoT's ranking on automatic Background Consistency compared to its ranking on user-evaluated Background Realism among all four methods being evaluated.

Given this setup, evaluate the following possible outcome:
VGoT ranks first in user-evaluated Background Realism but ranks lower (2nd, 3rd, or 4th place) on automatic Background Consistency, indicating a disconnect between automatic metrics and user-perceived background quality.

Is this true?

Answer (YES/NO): NO